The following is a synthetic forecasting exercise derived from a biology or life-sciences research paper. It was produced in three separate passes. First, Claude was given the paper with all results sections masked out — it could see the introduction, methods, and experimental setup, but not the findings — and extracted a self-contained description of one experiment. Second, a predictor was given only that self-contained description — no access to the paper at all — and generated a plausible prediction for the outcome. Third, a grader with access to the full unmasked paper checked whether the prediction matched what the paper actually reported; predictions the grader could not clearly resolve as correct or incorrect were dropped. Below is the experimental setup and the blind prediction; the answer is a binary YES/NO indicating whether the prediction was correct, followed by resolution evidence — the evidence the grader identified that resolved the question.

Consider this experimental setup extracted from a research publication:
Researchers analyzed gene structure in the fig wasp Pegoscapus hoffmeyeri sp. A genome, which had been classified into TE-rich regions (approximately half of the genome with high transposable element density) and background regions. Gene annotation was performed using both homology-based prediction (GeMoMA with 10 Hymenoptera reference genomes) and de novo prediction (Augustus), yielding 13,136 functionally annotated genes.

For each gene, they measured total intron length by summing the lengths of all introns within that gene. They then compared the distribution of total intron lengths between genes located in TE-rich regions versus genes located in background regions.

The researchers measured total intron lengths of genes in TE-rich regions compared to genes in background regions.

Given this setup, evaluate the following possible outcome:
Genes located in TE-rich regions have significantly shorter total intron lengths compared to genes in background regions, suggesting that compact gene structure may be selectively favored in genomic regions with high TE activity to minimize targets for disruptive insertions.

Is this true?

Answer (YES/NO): NO